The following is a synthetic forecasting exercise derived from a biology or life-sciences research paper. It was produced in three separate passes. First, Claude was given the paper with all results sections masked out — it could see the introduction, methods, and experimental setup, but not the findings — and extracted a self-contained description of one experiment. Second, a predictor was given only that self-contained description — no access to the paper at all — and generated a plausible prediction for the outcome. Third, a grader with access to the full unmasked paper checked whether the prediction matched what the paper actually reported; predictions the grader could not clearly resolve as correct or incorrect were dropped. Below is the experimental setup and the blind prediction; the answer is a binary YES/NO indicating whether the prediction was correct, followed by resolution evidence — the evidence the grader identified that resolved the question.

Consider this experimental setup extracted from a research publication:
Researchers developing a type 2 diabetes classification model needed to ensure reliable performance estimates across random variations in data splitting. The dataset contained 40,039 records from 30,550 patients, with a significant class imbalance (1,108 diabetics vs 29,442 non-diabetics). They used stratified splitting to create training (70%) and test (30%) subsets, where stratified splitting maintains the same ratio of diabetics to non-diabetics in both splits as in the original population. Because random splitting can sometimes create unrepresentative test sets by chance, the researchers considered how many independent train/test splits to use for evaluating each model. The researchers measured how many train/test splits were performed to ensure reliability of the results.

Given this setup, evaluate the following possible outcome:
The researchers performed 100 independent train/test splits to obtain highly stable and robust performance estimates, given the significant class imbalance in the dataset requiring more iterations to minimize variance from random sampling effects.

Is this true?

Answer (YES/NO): NO